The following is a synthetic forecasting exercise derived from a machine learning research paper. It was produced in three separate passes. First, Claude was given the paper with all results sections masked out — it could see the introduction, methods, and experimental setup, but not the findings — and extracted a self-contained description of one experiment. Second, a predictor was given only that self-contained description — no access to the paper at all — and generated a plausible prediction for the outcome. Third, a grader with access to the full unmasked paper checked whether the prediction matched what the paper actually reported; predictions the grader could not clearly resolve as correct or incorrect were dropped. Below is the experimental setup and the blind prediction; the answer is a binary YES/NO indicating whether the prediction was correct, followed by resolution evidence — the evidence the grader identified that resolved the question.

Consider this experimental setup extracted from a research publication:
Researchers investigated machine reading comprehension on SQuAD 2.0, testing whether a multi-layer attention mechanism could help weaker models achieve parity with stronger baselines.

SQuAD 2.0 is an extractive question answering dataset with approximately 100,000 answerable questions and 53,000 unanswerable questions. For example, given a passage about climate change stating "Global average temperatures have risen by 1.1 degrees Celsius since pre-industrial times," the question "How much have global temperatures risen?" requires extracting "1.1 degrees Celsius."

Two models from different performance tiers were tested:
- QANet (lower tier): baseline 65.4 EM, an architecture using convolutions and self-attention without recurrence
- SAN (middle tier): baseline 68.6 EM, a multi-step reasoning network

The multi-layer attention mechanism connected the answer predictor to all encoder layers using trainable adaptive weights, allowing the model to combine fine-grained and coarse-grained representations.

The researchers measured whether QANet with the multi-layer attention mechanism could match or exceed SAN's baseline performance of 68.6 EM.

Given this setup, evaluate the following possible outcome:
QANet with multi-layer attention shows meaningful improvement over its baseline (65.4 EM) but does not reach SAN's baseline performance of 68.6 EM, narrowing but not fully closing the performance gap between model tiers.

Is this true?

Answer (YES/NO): YES